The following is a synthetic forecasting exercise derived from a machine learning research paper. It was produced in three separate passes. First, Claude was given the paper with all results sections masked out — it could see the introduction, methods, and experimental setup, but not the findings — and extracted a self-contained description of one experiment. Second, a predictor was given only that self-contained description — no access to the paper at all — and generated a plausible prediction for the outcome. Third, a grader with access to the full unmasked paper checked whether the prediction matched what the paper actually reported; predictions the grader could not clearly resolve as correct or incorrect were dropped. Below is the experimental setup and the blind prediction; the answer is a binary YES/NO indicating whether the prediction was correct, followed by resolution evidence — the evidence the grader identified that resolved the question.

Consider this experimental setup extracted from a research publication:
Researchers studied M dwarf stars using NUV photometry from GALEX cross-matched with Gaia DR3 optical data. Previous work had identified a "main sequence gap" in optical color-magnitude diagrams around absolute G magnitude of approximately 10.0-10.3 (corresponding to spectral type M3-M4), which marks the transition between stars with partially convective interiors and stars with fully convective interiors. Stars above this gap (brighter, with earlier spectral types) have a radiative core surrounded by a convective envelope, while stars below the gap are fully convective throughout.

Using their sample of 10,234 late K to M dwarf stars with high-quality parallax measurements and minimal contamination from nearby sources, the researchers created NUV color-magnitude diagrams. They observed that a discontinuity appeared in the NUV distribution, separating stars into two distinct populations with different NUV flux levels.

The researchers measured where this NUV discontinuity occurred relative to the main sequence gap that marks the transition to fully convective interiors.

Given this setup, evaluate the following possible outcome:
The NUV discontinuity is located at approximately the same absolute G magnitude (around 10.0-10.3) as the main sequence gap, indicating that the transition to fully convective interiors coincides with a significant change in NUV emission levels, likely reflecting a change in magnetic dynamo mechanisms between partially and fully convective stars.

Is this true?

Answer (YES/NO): NO